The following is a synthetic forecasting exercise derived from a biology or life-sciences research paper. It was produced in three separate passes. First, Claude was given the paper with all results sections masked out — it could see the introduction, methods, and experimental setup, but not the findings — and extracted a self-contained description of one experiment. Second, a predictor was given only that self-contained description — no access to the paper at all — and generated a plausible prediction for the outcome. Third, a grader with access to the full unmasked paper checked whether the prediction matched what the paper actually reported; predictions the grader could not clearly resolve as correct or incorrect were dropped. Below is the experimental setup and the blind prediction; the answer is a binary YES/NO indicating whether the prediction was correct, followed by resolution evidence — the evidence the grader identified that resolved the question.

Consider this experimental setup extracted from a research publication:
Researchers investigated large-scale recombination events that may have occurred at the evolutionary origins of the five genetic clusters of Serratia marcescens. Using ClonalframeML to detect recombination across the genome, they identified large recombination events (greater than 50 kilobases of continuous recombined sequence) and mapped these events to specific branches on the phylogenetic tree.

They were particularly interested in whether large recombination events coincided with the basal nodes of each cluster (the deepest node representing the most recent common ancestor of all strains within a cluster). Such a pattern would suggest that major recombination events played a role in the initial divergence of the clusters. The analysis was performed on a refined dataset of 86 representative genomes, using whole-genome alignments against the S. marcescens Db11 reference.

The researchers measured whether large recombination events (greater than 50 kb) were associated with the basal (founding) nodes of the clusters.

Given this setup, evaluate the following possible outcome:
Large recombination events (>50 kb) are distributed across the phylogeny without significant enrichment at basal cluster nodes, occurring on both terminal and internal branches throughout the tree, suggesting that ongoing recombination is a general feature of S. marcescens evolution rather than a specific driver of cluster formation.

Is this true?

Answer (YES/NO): NO